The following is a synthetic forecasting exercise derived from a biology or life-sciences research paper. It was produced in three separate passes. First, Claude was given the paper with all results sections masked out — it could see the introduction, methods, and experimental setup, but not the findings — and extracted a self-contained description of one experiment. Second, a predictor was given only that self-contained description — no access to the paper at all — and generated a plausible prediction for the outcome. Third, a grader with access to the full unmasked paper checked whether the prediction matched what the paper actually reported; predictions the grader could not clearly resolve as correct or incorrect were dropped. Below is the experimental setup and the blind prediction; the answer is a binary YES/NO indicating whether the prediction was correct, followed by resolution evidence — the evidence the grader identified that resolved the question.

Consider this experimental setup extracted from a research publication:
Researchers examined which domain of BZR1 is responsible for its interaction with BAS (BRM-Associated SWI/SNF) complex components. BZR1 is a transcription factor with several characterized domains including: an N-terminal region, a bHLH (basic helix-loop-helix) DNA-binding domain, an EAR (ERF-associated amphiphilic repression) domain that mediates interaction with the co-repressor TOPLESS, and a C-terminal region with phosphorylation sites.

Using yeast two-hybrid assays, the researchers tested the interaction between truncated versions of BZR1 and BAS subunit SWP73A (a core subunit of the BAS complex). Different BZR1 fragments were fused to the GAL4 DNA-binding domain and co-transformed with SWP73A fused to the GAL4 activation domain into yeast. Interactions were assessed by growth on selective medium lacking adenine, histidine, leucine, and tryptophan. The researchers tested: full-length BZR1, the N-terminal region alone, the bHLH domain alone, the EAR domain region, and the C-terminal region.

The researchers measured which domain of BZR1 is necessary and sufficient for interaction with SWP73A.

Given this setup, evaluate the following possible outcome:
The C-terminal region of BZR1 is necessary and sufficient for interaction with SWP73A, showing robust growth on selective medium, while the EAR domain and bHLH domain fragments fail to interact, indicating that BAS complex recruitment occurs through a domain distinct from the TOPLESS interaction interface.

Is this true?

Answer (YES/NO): NO